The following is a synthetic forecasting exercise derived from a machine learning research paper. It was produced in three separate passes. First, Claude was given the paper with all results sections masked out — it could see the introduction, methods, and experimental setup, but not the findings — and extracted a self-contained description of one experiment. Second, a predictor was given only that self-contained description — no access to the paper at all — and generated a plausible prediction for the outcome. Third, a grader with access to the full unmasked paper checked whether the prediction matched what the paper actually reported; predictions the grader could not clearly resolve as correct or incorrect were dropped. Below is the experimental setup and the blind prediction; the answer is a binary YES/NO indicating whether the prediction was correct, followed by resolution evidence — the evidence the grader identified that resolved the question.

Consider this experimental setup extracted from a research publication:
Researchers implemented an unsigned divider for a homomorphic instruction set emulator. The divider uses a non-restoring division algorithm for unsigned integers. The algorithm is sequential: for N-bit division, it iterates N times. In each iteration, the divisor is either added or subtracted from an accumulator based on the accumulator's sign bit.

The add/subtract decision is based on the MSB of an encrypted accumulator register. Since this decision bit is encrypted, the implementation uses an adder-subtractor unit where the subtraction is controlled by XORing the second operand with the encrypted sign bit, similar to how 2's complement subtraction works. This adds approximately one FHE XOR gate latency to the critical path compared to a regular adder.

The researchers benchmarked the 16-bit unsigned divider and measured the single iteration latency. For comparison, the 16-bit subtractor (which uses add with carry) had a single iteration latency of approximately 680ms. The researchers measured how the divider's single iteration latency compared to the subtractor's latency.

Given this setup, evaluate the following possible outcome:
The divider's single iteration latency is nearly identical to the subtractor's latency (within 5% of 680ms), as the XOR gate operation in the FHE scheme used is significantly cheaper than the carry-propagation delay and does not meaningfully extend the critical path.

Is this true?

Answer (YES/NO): NO